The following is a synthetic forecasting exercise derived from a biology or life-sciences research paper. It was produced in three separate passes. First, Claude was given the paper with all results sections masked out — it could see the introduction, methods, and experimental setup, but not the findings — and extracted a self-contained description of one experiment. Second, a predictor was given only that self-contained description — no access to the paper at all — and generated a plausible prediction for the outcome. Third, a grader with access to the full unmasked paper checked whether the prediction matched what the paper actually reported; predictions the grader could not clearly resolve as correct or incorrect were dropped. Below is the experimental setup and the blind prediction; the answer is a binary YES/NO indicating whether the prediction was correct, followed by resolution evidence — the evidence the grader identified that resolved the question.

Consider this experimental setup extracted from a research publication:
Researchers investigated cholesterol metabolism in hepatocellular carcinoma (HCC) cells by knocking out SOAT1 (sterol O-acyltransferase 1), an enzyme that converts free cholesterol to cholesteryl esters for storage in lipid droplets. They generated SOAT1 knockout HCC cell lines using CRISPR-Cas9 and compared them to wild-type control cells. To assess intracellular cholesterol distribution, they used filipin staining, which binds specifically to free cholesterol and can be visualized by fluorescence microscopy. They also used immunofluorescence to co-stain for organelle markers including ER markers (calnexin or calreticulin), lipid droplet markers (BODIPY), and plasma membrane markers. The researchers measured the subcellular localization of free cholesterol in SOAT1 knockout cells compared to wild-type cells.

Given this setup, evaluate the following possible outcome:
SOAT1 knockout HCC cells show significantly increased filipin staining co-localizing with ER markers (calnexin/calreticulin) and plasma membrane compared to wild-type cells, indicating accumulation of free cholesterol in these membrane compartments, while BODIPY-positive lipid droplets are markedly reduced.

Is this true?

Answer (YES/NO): NO